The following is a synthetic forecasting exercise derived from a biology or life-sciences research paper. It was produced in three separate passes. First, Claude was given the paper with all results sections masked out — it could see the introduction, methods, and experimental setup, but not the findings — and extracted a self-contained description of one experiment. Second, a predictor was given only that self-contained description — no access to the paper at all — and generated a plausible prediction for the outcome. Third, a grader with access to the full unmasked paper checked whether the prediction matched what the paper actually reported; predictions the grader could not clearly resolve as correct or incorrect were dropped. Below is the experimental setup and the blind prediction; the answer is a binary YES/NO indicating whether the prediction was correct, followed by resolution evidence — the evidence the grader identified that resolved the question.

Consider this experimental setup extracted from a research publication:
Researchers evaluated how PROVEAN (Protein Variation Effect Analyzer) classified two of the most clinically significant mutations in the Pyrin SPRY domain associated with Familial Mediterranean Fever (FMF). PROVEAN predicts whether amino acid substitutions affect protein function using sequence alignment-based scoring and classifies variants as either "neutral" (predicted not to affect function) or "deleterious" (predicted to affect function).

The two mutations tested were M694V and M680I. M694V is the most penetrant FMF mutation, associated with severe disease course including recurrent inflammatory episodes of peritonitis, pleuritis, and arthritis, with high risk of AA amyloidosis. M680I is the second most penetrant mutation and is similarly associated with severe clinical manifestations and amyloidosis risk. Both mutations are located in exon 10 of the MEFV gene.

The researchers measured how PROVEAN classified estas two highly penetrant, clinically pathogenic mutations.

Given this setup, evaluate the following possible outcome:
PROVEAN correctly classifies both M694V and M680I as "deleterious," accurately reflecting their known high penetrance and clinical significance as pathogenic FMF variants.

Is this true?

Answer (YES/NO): NO